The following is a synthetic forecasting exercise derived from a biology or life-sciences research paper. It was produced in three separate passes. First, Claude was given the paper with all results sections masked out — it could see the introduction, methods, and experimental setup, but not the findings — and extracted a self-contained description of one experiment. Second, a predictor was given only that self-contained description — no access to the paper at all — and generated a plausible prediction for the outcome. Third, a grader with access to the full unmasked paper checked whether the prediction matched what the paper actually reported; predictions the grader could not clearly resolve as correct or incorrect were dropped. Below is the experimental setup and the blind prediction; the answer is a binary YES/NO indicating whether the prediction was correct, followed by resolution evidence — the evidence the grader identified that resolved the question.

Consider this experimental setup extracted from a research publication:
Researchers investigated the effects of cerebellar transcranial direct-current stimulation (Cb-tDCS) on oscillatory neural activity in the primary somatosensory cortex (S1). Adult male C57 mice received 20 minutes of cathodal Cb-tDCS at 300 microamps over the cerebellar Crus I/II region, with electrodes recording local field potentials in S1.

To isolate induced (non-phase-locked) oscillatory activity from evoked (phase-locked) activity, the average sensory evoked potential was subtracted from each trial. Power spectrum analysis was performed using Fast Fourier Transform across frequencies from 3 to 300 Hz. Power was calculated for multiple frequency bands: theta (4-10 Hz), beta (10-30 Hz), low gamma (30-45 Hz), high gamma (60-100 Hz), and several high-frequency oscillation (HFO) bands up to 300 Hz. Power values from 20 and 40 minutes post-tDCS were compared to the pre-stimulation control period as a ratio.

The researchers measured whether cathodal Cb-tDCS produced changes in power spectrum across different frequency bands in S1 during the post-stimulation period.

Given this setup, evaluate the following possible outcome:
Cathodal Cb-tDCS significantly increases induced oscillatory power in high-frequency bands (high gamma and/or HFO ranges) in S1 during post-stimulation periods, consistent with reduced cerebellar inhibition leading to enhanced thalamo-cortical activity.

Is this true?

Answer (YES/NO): NO